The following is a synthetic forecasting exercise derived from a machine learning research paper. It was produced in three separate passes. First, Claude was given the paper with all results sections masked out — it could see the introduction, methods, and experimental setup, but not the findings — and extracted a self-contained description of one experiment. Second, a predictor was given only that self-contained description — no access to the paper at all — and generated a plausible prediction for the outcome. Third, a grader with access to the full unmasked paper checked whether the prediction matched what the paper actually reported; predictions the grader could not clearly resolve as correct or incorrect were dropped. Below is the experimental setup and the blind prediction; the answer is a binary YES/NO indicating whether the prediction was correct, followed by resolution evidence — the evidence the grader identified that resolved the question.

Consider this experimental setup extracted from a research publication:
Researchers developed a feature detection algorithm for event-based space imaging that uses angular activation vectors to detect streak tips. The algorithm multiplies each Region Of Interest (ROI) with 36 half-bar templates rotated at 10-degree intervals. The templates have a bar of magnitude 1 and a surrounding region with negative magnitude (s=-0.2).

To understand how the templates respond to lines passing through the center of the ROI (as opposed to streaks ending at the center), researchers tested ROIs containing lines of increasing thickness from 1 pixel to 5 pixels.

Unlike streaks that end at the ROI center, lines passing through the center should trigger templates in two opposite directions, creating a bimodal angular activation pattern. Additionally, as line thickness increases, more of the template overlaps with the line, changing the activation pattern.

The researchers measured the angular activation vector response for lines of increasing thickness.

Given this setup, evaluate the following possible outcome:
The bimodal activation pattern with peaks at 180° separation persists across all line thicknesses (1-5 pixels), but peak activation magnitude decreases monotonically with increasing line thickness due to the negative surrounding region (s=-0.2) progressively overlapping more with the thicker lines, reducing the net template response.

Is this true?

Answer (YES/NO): YES